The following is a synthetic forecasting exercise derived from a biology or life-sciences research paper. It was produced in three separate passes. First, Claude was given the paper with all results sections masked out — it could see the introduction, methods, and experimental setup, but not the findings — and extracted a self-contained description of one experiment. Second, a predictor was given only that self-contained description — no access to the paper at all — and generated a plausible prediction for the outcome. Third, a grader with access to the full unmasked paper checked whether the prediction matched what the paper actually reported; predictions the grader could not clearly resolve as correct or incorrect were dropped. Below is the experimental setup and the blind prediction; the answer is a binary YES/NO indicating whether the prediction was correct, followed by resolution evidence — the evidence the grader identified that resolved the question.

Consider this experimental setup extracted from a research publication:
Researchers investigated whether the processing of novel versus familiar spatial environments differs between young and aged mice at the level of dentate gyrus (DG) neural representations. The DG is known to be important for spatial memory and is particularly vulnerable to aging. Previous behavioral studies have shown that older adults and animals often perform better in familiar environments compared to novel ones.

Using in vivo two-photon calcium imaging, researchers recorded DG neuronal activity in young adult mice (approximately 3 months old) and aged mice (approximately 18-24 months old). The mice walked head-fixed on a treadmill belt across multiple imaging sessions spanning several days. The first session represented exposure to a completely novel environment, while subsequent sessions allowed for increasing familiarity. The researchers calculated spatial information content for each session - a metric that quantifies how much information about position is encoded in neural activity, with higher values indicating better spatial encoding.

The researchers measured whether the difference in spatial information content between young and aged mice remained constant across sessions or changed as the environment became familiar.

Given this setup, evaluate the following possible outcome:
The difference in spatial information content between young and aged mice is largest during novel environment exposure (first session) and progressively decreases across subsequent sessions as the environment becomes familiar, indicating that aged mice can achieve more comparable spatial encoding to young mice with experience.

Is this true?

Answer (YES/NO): YES